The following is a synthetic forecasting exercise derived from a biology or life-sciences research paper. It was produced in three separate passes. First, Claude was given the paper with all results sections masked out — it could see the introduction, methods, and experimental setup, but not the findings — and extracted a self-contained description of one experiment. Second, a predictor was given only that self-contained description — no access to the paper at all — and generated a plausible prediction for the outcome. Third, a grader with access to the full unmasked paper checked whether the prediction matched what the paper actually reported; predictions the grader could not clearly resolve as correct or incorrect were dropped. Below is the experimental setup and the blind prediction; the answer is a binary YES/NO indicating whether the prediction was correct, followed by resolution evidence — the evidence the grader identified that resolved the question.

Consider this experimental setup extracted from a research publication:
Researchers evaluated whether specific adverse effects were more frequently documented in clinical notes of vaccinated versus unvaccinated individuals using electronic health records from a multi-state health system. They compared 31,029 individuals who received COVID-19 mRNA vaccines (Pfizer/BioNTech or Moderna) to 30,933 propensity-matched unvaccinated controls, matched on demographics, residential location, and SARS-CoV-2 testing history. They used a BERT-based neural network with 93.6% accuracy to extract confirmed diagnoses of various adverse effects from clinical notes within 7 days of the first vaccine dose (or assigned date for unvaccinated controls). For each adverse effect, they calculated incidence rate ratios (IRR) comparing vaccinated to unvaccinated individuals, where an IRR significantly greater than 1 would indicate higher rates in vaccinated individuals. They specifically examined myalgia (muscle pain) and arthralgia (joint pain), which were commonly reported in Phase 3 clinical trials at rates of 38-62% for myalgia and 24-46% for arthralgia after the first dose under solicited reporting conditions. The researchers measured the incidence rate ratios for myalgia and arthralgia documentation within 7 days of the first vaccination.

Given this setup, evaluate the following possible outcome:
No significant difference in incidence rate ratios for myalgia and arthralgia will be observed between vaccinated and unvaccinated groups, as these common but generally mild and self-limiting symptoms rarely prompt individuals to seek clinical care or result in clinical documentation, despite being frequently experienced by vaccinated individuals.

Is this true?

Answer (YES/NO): YES